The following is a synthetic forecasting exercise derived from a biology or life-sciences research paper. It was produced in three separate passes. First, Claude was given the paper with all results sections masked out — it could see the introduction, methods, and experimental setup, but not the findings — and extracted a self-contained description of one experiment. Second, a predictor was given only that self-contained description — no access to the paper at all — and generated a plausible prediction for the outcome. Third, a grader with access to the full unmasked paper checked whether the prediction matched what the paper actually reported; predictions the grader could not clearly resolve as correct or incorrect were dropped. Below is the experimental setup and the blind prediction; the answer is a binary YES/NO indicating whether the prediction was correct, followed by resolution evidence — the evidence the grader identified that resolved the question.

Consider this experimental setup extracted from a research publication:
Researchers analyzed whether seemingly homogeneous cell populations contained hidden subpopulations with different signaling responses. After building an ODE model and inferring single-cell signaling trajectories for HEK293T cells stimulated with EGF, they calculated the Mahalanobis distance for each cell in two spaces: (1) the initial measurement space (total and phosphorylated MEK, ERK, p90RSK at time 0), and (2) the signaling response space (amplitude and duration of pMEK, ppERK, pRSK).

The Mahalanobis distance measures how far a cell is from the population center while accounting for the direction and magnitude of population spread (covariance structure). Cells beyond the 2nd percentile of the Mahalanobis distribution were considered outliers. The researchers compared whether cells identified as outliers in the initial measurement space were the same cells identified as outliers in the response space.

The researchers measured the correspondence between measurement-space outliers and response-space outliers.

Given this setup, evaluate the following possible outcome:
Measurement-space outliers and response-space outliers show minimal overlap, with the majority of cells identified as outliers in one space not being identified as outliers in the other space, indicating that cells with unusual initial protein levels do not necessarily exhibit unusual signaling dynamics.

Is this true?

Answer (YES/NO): YES